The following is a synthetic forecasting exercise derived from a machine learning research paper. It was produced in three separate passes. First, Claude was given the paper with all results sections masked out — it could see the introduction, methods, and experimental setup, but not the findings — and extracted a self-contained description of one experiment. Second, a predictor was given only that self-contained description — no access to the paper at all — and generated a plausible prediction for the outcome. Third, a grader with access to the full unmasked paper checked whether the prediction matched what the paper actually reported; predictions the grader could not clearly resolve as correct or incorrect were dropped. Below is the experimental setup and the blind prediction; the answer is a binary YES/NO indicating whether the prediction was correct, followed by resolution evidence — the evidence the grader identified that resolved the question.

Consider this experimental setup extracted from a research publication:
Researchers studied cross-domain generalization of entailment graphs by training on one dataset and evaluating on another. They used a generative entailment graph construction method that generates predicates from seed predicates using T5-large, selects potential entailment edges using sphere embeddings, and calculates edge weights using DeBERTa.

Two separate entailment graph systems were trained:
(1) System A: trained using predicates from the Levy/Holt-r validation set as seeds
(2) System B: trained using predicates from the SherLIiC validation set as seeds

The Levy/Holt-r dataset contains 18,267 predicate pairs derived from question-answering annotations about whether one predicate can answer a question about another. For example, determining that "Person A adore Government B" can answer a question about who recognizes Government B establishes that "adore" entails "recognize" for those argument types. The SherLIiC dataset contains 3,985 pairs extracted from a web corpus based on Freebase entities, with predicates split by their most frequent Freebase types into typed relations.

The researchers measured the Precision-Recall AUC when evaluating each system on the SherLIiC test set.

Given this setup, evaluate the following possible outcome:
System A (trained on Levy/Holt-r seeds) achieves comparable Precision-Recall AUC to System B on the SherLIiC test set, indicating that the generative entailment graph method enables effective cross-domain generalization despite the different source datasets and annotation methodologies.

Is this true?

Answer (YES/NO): NO